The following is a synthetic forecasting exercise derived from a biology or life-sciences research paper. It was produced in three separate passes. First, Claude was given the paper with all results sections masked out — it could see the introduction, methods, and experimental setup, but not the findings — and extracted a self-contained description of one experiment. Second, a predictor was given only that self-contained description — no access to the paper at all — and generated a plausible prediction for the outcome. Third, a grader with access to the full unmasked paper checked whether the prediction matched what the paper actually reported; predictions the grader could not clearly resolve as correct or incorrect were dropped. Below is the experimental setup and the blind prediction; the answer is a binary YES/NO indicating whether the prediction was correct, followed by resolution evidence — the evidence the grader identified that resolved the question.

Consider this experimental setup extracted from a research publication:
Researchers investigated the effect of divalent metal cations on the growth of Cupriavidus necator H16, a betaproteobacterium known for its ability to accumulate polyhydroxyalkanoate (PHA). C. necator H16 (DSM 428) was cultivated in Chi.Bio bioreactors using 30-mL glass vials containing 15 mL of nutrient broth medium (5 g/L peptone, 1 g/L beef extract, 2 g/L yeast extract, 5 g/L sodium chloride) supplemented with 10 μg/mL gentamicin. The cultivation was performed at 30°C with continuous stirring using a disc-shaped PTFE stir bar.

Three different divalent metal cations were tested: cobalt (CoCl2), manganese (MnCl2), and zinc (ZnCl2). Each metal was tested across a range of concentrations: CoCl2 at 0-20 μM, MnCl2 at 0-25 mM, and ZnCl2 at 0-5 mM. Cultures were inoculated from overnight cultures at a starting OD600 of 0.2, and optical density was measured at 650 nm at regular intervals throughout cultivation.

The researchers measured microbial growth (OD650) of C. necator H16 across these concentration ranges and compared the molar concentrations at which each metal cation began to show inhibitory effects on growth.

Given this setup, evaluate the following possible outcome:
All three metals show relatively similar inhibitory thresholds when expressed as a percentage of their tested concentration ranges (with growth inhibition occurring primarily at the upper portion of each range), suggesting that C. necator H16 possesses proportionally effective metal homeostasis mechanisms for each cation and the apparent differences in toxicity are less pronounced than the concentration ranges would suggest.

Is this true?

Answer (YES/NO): NO